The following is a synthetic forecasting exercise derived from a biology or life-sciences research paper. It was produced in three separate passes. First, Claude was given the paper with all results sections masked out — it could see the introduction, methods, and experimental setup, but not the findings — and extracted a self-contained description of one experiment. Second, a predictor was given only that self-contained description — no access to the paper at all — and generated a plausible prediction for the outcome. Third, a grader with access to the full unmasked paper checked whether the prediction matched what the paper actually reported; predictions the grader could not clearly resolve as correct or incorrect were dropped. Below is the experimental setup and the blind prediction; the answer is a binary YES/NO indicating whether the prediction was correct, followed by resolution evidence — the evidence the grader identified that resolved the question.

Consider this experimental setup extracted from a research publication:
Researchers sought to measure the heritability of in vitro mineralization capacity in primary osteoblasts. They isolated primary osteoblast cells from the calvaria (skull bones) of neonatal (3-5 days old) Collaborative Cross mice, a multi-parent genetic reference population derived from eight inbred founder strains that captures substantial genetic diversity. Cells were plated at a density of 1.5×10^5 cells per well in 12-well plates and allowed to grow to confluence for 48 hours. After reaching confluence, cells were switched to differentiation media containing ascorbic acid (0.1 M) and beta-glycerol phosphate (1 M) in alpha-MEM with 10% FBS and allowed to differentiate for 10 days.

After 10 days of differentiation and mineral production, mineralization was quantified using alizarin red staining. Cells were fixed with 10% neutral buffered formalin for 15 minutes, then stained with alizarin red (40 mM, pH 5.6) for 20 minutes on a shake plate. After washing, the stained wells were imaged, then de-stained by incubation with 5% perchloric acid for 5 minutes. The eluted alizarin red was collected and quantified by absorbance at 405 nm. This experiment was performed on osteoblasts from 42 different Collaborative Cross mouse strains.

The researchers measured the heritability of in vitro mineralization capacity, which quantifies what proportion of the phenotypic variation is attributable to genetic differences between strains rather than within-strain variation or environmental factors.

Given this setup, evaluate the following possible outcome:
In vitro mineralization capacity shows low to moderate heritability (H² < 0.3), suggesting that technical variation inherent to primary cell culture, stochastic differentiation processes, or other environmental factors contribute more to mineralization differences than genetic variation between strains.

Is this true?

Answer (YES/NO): NO